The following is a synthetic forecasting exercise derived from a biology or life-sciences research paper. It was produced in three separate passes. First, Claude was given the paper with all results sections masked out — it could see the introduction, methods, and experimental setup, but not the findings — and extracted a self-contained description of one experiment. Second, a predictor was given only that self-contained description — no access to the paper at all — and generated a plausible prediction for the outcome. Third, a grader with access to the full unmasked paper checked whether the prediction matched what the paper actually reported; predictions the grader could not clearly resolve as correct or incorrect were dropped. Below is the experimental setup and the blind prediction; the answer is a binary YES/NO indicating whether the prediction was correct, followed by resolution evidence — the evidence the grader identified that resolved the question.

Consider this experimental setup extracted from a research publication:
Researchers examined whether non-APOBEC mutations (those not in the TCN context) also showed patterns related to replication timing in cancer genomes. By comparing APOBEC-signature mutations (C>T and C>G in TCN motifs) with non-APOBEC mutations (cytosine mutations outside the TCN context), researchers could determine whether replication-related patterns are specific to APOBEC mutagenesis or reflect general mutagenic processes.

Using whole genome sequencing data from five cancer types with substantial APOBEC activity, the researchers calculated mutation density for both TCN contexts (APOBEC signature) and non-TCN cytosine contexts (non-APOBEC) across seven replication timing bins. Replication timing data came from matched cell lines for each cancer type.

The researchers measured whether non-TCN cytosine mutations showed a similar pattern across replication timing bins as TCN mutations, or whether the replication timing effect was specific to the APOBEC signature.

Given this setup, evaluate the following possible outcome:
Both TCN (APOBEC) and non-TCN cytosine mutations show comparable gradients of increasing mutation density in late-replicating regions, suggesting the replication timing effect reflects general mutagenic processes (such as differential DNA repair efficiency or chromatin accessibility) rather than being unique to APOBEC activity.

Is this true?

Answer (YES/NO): NO